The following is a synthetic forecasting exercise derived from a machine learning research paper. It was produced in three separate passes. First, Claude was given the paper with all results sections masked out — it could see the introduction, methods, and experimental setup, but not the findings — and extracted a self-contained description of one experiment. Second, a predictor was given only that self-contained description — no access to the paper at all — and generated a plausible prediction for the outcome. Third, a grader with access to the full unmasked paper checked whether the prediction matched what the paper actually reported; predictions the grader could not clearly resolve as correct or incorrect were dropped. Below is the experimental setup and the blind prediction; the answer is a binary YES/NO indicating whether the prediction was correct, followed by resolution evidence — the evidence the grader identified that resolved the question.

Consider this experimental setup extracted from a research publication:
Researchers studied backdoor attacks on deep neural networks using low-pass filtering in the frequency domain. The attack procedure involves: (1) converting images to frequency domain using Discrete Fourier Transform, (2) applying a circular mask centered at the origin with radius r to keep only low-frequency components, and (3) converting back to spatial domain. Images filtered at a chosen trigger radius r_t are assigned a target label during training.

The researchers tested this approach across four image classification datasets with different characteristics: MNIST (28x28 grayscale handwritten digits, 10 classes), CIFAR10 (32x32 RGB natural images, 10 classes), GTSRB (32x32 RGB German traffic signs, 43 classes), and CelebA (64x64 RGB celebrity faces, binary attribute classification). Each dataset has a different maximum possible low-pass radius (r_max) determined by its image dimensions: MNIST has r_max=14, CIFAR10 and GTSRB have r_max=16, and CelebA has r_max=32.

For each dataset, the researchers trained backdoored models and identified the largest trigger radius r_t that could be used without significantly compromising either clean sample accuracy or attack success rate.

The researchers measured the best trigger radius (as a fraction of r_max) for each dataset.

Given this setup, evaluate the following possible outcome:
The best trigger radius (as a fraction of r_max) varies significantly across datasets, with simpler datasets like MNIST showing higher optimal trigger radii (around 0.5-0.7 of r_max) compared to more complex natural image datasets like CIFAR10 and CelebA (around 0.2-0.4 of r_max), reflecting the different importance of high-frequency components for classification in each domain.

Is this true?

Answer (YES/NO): NO